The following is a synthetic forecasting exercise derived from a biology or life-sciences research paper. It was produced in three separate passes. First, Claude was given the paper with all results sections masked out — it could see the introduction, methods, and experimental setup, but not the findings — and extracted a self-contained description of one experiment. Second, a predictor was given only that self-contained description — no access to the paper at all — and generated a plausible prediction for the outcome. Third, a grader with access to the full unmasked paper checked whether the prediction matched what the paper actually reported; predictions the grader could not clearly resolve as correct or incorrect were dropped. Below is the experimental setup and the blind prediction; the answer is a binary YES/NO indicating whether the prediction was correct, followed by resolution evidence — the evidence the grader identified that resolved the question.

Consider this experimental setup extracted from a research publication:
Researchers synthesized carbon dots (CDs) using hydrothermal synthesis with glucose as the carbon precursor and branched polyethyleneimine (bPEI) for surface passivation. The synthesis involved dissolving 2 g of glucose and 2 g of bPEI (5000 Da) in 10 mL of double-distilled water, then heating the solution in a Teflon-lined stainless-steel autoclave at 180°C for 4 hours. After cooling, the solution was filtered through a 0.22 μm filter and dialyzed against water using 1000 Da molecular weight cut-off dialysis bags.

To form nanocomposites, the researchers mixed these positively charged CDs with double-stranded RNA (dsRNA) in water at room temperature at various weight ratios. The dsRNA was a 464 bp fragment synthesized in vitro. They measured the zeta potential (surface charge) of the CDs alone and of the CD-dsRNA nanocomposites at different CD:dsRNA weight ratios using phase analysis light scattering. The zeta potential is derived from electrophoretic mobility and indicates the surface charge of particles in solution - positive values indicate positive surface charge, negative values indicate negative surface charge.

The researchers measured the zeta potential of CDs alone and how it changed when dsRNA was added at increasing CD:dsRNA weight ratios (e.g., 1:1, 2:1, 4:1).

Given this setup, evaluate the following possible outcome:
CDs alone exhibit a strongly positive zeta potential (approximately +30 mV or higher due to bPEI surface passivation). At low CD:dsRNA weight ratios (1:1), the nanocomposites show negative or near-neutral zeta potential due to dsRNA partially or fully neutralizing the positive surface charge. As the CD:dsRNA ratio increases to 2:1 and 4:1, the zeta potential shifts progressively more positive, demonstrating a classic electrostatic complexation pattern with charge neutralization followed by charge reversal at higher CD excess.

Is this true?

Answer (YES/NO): NO